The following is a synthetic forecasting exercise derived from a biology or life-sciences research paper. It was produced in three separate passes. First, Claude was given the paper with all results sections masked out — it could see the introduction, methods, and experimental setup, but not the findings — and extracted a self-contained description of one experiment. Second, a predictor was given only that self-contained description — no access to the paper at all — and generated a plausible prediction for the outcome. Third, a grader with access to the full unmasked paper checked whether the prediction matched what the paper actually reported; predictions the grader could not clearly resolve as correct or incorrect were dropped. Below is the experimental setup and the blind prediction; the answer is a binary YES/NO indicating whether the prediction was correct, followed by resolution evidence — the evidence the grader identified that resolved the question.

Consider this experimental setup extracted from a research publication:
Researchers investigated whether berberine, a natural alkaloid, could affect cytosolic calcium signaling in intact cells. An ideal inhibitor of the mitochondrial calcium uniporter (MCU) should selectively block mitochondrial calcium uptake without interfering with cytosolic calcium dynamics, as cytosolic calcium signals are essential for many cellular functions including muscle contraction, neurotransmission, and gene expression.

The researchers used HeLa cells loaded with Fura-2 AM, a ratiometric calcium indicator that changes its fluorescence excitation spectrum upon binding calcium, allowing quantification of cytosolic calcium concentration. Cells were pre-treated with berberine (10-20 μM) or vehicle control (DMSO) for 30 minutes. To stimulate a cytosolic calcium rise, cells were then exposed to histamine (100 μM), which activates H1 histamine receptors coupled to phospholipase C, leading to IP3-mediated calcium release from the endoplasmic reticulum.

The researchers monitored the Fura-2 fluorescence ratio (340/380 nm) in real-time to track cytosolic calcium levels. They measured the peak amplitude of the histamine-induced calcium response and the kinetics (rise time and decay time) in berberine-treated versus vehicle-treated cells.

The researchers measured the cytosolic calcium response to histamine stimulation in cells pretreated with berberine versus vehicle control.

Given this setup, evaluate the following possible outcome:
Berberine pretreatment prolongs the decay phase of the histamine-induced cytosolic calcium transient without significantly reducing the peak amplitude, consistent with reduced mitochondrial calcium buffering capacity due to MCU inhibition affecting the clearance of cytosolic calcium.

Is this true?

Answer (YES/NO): NO